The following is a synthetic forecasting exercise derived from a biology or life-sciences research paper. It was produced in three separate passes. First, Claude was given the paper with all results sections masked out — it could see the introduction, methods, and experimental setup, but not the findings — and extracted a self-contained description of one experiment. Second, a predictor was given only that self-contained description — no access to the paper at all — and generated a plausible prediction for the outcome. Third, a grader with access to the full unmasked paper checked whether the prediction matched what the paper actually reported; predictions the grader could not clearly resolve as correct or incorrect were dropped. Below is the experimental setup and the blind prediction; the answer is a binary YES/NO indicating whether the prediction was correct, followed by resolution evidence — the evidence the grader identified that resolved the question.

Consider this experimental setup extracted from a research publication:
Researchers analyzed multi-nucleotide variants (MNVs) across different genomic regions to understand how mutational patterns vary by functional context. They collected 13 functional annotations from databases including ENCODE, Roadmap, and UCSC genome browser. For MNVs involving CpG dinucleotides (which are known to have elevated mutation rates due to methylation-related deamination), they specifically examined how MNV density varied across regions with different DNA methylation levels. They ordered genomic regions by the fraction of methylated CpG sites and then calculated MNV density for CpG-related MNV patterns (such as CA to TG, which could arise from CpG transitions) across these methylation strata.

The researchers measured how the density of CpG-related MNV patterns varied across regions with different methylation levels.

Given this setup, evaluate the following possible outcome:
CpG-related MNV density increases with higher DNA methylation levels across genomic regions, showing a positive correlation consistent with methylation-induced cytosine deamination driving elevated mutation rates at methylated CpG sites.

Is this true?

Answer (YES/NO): YES